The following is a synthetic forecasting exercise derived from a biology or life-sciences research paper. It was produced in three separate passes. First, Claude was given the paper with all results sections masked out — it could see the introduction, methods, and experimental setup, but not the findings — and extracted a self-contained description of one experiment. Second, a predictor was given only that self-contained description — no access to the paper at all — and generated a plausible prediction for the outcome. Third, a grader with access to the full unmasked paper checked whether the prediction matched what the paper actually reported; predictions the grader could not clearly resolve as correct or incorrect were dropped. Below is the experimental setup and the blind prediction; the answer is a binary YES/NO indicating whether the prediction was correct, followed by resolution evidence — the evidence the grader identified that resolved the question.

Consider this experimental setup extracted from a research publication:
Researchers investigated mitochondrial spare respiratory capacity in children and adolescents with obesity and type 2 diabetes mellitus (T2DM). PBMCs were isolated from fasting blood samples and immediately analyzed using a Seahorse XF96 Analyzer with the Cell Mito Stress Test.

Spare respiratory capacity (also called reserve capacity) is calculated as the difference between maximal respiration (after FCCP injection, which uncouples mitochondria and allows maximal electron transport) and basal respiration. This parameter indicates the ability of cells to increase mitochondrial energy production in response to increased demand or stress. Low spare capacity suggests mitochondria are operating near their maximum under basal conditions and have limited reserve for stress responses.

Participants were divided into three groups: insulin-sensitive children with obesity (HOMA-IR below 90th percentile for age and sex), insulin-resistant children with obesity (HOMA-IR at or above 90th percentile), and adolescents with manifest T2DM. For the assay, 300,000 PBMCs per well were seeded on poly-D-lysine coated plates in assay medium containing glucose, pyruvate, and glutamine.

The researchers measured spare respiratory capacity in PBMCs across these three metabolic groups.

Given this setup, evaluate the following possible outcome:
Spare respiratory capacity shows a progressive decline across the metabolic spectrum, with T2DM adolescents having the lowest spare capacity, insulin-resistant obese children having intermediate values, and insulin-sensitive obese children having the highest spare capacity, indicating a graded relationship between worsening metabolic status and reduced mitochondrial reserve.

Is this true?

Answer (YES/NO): NO